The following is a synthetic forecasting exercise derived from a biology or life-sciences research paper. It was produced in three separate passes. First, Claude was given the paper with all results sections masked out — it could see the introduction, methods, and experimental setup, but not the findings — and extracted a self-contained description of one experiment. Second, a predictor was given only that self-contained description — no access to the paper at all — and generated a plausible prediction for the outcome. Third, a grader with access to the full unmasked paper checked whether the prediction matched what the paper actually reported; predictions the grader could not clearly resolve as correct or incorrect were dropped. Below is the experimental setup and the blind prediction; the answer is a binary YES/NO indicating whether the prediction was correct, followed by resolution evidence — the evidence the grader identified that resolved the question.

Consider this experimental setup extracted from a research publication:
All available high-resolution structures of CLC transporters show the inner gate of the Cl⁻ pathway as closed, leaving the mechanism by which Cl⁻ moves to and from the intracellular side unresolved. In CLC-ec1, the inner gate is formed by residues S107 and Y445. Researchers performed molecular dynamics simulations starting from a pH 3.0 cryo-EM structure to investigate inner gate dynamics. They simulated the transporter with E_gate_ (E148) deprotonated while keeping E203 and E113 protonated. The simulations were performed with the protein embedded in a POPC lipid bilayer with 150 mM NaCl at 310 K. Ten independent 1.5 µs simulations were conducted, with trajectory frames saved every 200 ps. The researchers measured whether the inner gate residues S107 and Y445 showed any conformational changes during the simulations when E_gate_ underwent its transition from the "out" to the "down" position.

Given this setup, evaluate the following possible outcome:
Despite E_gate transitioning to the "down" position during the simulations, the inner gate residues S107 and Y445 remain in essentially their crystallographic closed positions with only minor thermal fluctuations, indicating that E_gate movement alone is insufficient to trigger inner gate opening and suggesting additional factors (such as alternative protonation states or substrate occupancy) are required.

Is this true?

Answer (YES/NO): NO